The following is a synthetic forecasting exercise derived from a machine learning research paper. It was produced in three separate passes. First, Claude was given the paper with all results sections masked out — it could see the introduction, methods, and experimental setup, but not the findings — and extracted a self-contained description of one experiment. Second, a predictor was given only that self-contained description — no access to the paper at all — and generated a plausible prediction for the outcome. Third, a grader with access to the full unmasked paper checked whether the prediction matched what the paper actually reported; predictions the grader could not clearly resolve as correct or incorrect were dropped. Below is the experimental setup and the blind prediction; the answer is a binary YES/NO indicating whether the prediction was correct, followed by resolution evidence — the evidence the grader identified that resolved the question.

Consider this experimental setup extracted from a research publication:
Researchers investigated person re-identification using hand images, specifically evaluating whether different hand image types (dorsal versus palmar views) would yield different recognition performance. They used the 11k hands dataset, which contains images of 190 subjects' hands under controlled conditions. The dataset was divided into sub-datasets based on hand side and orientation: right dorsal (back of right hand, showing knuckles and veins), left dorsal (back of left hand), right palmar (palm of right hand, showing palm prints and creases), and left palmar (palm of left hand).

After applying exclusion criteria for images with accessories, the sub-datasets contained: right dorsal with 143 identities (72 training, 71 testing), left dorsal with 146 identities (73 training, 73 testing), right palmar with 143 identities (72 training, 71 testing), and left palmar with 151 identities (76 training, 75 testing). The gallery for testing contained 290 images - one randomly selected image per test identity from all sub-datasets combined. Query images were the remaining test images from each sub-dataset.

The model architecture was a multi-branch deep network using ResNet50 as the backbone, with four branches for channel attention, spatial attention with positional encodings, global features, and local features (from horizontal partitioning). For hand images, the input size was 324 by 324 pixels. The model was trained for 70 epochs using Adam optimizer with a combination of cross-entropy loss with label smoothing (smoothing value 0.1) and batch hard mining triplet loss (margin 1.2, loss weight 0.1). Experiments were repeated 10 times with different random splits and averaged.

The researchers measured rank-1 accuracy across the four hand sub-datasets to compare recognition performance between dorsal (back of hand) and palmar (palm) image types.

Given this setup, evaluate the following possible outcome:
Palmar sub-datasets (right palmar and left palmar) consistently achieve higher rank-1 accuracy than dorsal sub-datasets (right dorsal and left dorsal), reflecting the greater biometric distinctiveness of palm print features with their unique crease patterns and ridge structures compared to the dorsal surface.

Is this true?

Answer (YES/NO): YES